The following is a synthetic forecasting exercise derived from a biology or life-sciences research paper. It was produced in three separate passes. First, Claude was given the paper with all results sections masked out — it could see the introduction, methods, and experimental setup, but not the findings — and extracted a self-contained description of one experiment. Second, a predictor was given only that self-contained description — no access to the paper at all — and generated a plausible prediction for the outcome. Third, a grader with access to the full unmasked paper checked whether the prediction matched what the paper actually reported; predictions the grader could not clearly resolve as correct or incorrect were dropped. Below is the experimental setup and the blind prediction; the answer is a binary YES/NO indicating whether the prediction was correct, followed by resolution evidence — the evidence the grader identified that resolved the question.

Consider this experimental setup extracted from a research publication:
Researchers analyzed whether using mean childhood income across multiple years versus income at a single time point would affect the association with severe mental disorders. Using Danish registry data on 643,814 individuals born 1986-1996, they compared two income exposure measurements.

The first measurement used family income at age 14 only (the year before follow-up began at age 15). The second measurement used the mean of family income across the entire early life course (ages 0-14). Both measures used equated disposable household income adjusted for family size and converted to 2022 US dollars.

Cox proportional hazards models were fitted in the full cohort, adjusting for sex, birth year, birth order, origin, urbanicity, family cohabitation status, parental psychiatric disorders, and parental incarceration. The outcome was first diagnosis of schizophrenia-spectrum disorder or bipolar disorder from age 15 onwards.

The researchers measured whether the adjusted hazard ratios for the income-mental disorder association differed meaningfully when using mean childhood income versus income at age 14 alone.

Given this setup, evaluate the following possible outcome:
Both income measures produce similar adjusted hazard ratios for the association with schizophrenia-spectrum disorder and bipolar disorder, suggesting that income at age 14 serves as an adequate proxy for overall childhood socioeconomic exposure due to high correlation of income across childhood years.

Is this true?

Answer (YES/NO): NO